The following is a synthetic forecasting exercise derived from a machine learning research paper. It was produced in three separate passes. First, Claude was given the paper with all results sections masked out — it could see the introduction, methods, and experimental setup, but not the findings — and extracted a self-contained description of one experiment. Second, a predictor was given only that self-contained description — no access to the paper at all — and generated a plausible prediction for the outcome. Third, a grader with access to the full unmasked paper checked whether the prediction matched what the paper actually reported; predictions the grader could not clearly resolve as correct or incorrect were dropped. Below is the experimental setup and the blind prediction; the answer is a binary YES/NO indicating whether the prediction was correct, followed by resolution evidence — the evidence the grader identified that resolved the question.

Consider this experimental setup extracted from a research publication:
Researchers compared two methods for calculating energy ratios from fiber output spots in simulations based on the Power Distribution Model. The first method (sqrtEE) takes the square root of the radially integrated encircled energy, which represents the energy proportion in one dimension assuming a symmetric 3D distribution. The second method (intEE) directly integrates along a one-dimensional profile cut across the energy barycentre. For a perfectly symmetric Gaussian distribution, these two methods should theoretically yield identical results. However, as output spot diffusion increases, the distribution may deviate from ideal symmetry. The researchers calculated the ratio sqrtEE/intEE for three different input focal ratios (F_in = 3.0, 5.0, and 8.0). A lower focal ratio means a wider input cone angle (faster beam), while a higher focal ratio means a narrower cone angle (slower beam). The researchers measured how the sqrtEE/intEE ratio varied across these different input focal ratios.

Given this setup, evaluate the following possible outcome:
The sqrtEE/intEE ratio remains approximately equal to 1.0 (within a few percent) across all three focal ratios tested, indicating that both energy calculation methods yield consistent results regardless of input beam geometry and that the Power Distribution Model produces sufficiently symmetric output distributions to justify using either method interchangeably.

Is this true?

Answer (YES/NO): NO